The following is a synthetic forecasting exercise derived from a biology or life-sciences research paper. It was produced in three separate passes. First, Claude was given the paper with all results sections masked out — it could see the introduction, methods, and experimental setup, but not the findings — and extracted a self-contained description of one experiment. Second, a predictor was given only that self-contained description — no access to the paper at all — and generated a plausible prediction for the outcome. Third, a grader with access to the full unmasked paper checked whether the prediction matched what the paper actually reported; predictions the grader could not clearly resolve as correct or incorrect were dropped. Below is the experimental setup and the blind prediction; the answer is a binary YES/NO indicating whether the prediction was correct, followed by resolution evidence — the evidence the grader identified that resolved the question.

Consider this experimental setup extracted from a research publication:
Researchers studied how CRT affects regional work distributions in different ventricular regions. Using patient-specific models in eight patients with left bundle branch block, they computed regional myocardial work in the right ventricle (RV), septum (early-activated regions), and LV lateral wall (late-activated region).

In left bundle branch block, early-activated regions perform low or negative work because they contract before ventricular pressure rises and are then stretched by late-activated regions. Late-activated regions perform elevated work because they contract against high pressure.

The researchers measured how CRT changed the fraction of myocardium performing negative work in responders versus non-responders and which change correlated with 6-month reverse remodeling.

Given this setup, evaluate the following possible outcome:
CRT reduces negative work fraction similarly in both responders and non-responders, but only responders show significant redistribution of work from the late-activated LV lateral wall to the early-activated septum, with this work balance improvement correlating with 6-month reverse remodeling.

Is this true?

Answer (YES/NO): NO